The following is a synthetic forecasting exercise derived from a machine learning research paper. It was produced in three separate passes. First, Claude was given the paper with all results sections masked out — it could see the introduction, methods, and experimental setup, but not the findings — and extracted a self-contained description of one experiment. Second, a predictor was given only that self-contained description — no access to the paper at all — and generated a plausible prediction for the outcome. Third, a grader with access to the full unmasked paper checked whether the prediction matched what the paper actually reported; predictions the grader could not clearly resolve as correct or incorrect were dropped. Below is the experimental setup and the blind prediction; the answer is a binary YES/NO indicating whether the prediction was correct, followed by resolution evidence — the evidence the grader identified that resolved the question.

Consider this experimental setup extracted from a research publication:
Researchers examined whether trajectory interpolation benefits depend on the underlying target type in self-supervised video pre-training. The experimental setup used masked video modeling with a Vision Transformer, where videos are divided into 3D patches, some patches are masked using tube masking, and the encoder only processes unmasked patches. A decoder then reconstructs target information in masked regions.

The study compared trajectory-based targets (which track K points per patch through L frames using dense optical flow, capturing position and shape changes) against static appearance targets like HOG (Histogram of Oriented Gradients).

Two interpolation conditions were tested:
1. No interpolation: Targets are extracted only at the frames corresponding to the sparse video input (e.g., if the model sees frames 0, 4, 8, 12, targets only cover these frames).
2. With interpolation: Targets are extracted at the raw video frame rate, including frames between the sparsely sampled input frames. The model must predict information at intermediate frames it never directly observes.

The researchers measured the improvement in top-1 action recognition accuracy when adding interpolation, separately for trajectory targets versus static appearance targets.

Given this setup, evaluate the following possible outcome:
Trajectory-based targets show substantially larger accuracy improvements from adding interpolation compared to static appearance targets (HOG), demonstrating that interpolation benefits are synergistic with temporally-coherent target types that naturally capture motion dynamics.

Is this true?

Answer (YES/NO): YES